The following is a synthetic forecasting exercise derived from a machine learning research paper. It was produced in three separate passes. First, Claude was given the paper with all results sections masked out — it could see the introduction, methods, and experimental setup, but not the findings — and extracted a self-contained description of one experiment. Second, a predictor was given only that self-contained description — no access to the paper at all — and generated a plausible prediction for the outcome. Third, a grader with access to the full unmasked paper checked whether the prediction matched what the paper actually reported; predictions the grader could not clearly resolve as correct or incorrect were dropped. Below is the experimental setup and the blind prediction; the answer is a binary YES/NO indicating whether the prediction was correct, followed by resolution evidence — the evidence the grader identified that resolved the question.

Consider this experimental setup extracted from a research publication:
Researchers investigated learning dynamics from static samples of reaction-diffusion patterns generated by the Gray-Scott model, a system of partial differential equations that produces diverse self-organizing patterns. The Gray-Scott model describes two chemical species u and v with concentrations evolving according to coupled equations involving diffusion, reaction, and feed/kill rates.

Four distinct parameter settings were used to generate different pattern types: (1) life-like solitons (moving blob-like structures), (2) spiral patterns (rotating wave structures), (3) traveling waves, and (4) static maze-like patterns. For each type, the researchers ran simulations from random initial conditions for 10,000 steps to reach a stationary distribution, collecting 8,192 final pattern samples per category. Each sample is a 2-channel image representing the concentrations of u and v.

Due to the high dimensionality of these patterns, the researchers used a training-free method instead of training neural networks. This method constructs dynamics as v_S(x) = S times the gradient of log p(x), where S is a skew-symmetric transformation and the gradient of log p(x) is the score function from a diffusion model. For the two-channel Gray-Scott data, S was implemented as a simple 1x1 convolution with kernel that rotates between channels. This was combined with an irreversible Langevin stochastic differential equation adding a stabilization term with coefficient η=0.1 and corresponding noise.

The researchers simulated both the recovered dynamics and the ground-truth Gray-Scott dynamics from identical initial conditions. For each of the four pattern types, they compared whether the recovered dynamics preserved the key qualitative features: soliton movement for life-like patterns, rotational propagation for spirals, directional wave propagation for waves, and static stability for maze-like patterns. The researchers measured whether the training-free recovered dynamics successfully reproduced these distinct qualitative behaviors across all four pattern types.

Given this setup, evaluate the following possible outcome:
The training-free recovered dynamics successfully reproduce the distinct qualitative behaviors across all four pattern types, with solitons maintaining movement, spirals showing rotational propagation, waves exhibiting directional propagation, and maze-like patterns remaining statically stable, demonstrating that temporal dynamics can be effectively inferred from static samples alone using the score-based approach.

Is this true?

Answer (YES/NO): YES